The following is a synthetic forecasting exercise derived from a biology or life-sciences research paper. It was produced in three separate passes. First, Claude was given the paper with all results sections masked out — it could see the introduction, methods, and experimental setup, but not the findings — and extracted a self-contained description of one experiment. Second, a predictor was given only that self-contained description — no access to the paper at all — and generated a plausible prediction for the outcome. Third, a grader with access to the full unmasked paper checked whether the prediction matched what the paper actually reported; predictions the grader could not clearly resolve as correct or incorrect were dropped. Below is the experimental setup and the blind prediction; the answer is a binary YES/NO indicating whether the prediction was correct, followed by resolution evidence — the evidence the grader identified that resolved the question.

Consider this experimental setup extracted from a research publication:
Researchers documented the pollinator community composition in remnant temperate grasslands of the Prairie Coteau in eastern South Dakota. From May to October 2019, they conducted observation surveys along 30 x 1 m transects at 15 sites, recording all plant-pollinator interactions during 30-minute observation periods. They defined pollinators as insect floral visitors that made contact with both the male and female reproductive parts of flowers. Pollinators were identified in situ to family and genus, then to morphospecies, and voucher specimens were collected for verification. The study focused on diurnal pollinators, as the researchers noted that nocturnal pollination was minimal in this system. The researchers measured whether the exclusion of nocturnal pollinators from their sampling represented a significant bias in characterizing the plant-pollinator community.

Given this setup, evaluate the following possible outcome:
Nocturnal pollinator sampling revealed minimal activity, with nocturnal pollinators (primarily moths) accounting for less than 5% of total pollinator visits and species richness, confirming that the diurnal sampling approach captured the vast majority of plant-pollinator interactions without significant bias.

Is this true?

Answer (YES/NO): NO